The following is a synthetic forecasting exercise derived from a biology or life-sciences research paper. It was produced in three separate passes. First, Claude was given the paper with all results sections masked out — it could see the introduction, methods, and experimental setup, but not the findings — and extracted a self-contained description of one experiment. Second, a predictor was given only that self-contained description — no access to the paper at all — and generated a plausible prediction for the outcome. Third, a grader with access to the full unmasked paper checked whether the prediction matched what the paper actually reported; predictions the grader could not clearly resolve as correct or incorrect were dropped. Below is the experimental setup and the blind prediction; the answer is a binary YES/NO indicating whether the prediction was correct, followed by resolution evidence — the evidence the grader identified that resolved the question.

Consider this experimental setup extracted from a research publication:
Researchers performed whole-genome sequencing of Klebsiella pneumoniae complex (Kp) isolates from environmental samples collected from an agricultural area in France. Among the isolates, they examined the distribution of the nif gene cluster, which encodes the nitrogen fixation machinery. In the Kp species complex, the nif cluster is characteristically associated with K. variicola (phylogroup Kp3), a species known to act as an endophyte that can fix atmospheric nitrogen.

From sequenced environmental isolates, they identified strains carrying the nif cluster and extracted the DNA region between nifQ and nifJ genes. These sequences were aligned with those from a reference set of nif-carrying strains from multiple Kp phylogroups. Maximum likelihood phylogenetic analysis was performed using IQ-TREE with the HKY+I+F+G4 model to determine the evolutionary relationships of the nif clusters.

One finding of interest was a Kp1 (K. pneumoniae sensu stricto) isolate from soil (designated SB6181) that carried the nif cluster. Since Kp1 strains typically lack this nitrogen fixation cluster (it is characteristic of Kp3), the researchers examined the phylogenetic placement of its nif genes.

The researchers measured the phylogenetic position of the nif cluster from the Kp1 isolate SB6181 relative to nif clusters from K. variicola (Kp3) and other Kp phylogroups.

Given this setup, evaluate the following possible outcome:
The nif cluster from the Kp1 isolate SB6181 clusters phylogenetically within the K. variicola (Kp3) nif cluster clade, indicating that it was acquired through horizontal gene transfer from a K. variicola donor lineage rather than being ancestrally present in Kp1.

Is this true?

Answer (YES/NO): YES